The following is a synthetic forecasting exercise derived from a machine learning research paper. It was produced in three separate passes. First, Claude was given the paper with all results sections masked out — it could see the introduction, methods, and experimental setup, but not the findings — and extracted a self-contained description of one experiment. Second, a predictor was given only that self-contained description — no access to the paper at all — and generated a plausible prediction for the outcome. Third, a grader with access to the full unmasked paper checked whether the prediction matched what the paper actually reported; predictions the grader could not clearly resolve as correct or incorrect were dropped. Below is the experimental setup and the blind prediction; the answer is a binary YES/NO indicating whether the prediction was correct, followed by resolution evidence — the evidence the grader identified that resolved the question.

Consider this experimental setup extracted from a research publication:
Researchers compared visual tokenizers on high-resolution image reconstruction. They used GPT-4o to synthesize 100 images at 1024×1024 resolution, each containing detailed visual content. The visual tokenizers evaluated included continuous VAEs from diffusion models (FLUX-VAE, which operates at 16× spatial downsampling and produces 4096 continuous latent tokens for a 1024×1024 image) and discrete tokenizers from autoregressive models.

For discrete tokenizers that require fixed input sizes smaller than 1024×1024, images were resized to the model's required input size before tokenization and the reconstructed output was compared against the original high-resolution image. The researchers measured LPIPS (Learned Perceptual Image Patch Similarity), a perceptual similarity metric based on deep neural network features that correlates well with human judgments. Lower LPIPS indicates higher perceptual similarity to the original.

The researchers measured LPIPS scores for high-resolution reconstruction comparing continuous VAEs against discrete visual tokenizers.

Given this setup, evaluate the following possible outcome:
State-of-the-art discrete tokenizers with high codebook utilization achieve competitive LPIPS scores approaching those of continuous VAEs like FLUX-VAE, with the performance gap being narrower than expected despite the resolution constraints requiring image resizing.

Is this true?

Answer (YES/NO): NO